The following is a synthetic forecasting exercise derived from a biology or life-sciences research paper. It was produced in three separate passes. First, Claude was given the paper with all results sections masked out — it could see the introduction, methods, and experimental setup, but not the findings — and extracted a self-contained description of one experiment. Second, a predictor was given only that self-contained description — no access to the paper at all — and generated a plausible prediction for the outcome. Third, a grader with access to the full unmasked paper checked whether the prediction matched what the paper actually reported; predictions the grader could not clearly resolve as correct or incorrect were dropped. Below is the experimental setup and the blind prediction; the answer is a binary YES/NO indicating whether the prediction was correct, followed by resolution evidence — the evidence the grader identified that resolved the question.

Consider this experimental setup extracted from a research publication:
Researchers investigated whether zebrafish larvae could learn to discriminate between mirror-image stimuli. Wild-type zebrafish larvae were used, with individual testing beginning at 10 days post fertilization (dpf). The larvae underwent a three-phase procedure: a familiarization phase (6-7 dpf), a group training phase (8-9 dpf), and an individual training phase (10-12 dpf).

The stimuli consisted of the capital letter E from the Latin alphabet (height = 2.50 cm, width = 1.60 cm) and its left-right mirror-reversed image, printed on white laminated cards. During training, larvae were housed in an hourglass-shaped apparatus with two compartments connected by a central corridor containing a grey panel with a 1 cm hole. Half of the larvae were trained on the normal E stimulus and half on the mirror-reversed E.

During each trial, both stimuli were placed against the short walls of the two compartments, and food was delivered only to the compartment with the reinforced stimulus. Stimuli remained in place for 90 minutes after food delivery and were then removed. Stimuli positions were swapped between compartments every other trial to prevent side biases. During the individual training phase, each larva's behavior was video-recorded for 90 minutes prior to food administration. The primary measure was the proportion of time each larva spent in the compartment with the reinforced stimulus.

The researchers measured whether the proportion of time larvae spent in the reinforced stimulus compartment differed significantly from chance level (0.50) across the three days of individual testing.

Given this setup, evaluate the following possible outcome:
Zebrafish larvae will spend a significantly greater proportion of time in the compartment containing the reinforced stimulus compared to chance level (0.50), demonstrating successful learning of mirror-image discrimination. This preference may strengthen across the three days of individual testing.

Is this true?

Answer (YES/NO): YES